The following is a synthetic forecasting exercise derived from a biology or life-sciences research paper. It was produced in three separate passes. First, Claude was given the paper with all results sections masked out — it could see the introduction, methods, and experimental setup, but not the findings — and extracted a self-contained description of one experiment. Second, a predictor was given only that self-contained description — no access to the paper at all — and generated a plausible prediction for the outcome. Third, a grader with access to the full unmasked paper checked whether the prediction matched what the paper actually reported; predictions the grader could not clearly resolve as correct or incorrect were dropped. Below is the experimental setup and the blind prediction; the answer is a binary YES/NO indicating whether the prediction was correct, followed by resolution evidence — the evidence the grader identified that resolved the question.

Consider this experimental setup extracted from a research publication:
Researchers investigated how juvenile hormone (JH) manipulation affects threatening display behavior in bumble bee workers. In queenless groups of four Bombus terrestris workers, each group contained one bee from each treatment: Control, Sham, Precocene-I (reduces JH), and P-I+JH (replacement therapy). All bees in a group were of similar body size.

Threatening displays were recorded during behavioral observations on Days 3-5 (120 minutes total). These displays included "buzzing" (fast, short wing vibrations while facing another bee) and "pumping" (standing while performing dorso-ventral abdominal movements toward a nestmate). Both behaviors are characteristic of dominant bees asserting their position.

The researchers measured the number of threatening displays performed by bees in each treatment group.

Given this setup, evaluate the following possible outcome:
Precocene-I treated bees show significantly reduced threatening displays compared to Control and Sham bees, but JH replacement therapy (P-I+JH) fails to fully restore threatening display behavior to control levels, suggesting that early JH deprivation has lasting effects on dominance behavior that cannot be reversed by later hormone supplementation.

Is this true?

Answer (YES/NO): NO